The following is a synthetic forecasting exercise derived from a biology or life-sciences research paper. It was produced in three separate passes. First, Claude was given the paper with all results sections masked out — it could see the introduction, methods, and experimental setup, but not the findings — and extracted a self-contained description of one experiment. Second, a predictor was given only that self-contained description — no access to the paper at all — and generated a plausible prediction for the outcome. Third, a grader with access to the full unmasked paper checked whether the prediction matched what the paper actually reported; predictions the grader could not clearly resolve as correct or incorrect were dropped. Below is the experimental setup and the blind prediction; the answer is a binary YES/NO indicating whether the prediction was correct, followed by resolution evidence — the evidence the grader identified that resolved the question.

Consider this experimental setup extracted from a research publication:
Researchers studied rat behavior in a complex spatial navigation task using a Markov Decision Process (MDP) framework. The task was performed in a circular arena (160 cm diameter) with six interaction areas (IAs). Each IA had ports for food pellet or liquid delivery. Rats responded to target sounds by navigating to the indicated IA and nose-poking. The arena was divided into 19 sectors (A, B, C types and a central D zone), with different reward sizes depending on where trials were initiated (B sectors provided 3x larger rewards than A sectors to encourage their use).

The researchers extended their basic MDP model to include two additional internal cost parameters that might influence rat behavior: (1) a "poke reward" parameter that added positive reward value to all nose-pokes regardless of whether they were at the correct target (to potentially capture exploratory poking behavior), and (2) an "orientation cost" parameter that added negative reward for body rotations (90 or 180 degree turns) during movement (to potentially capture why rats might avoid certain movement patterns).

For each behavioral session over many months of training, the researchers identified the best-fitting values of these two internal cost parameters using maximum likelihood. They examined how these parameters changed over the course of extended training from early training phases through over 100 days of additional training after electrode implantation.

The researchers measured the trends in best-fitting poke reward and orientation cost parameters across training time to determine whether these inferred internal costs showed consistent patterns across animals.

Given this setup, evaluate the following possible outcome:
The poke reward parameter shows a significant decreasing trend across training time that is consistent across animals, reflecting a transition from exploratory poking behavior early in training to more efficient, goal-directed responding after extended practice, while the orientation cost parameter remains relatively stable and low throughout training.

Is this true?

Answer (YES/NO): NO